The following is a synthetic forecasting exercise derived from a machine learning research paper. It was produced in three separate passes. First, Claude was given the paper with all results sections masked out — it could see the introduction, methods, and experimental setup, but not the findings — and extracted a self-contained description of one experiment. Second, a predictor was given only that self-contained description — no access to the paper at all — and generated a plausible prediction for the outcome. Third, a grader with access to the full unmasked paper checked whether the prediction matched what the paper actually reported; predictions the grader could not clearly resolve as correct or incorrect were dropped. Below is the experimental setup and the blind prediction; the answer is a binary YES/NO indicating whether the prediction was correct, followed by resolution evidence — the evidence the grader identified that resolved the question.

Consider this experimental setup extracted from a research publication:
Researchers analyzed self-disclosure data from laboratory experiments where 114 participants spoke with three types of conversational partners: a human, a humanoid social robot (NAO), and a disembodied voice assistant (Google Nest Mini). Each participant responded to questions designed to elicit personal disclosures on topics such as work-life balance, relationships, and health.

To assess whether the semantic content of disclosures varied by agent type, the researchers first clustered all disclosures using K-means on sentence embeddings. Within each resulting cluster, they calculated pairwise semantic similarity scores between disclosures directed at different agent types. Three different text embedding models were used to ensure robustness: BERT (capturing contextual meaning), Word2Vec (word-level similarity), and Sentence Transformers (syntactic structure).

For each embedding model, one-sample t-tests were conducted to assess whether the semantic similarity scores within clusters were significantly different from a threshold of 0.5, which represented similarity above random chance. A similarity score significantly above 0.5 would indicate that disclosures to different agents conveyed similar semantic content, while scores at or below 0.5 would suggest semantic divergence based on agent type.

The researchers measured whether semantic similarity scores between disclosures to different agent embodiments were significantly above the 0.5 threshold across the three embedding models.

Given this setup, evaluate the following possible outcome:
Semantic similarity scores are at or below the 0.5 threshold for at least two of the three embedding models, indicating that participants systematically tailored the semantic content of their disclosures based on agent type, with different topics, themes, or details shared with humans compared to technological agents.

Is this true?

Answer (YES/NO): NO